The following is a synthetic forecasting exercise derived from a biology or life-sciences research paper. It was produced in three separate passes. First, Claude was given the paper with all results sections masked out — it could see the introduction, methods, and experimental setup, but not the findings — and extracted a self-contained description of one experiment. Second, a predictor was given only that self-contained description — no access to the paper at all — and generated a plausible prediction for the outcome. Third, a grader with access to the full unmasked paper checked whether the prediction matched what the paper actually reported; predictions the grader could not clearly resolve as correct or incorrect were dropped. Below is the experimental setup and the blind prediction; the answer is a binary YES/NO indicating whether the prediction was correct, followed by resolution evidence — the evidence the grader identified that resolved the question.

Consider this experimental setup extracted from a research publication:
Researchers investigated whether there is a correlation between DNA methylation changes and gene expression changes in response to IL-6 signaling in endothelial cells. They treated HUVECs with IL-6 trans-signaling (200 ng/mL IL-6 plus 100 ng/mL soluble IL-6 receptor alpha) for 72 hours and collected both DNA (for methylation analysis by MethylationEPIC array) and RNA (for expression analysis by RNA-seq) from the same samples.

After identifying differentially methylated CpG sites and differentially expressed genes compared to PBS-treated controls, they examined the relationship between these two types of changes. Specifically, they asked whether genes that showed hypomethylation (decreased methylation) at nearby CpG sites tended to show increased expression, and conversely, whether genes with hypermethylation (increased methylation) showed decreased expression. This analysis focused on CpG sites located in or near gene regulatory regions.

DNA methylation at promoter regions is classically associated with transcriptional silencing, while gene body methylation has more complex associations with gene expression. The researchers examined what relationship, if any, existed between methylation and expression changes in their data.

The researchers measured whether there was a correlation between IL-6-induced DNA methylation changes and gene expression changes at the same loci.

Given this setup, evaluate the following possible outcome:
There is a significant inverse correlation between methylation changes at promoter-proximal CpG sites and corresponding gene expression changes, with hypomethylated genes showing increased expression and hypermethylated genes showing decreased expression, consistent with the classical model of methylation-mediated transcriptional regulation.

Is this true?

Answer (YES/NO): NO